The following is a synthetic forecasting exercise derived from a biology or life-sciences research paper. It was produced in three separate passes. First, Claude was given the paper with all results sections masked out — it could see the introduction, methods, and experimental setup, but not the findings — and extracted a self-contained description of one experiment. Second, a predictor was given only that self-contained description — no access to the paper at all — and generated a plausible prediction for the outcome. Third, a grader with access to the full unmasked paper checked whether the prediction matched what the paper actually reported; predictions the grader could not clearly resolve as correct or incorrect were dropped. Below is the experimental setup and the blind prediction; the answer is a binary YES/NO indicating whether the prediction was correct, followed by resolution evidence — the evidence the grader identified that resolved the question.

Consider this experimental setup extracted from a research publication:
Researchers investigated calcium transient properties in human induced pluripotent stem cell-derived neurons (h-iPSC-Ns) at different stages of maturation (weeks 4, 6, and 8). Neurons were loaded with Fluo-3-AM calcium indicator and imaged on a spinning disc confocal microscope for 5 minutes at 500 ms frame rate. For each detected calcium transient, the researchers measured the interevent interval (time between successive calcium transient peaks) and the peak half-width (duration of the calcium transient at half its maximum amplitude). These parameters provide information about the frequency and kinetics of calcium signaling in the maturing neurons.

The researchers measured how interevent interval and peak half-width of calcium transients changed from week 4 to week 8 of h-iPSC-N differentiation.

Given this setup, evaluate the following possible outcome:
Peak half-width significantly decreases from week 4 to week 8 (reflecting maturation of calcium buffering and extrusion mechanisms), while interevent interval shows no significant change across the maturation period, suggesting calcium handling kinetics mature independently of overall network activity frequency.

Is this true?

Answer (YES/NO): NO